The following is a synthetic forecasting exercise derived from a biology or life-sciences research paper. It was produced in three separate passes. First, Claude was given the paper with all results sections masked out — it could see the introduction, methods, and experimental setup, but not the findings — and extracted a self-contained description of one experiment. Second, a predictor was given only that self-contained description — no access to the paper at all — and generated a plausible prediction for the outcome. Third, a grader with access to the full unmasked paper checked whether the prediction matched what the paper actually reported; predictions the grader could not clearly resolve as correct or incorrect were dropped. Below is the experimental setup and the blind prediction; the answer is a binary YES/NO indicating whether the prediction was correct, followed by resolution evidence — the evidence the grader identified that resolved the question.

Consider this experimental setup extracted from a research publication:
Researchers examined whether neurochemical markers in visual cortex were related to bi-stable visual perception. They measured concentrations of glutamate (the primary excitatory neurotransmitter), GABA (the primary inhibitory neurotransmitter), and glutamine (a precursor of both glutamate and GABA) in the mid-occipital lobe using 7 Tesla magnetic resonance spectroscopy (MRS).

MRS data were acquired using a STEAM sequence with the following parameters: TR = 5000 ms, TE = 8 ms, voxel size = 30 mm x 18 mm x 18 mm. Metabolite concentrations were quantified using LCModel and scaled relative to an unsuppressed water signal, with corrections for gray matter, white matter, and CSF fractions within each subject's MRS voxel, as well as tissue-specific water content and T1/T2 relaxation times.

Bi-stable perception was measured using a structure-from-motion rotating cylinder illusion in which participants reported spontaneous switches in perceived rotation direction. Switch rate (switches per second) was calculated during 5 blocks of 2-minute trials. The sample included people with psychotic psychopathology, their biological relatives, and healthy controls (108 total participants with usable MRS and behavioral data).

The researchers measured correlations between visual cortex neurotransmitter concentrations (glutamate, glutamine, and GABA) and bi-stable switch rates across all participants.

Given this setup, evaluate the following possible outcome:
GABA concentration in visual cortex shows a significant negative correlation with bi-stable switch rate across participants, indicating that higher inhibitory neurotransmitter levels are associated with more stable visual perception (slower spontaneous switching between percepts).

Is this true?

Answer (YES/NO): NO